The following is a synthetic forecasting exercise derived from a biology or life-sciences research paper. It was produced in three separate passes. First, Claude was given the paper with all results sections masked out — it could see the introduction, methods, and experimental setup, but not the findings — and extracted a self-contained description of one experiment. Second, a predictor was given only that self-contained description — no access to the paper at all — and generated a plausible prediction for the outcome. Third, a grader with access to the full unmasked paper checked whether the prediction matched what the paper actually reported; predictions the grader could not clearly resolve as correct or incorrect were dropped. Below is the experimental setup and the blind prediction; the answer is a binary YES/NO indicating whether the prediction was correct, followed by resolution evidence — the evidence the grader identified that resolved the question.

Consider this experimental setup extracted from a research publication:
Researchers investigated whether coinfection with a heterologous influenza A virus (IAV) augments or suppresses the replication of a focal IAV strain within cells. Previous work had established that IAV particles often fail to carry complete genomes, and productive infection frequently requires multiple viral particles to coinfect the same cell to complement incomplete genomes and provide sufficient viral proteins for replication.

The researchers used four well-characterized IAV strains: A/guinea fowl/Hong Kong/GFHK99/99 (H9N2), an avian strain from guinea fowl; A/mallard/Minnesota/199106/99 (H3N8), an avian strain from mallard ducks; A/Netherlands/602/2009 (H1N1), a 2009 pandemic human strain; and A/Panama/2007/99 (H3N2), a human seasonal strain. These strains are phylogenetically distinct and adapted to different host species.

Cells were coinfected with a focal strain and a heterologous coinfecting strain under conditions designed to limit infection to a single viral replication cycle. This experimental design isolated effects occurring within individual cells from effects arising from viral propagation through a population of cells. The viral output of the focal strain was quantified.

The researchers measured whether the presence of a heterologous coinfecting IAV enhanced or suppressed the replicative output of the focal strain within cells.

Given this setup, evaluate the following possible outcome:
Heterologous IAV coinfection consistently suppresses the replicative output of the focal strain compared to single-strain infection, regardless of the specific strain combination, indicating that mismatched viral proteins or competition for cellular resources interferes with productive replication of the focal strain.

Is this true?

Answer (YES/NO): NO